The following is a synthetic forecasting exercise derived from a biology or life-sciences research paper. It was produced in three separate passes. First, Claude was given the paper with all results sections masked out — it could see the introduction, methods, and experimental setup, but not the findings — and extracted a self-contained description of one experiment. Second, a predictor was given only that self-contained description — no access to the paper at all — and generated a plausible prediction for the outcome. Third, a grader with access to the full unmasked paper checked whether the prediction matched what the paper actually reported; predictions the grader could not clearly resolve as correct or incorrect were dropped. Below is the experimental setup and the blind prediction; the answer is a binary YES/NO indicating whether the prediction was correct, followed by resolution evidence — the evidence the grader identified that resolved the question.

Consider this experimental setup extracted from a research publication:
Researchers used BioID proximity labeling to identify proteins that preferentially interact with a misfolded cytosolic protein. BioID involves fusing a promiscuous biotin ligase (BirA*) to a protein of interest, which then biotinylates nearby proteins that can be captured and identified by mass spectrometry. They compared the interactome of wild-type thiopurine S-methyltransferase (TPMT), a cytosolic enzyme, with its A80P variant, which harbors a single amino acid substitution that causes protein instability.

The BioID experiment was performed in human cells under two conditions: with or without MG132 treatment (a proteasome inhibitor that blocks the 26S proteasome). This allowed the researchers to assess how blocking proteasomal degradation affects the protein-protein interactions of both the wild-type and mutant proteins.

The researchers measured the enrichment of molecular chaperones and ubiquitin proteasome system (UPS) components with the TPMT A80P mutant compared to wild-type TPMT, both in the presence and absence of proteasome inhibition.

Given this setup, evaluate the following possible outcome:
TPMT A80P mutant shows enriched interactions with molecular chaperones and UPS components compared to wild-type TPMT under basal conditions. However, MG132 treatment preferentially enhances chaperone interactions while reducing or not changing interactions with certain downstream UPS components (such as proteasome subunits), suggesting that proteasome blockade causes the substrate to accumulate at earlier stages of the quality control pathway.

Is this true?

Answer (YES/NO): NO